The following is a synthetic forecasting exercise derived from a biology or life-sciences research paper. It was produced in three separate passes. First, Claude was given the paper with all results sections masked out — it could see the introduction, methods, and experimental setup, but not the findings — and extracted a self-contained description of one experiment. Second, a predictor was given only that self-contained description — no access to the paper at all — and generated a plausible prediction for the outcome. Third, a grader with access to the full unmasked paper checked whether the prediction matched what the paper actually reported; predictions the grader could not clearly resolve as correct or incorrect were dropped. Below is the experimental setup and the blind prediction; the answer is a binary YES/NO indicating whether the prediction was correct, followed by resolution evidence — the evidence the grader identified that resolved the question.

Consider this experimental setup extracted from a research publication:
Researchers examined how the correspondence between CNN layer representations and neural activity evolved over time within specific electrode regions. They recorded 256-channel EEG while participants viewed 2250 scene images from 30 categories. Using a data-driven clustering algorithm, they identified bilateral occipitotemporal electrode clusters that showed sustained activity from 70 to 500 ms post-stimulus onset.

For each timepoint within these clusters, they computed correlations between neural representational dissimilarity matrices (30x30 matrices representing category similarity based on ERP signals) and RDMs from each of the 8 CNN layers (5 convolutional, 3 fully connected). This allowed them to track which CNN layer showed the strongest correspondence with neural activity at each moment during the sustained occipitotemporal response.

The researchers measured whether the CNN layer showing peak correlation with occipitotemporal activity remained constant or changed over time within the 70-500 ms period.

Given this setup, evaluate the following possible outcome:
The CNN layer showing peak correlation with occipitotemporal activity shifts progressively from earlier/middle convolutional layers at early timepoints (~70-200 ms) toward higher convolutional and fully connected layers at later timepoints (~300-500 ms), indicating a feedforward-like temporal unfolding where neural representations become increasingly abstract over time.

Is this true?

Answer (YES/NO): NO